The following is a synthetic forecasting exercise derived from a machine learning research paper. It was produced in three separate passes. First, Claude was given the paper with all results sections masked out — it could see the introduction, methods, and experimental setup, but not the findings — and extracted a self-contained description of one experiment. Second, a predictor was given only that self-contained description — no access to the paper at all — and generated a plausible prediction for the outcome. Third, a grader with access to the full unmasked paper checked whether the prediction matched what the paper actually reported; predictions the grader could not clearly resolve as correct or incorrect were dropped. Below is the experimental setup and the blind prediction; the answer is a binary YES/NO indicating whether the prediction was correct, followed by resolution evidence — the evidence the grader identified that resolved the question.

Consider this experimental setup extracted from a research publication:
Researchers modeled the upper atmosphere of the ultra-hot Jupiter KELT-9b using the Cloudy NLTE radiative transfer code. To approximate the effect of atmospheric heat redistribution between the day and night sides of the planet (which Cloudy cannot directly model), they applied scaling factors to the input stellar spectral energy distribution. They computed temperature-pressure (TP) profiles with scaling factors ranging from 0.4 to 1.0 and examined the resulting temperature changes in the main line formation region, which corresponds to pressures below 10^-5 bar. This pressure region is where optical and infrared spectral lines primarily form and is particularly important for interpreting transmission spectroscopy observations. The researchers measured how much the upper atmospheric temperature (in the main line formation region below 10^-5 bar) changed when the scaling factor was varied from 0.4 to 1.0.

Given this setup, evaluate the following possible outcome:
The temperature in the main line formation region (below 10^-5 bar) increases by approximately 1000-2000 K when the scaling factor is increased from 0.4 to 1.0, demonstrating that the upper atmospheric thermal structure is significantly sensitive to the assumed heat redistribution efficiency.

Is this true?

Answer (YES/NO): NO